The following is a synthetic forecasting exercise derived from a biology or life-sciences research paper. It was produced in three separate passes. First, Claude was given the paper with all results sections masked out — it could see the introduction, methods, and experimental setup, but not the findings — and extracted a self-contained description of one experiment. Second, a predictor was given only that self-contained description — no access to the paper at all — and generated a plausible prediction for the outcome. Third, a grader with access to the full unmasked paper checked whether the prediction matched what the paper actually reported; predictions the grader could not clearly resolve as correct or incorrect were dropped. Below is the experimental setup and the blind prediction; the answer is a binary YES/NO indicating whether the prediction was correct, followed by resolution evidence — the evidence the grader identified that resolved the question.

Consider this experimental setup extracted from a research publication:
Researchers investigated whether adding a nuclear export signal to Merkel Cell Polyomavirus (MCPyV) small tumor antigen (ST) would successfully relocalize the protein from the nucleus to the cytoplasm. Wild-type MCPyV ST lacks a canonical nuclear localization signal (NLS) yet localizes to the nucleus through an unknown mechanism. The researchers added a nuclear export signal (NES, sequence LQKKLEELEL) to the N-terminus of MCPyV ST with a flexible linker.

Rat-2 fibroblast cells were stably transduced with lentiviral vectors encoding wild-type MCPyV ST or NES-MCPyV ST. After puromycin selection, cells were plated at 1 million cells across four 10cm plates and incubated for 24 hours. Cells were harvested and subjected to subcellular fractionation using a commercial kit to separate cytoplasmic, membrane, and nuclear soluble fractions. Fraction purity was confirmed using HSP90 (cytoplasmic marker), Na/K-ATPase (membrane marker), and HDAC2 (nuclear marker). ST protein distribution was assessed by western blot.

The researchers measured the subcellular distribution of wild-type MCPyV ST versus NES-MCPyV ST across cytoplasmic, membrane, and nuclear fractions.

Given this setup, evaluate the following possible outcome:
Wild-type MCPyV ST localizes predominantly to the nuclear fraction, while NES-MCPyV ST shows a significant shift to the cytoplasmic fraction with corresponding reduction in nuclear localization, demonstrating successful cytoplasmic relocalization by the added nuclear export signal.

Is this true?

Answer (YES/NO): NO